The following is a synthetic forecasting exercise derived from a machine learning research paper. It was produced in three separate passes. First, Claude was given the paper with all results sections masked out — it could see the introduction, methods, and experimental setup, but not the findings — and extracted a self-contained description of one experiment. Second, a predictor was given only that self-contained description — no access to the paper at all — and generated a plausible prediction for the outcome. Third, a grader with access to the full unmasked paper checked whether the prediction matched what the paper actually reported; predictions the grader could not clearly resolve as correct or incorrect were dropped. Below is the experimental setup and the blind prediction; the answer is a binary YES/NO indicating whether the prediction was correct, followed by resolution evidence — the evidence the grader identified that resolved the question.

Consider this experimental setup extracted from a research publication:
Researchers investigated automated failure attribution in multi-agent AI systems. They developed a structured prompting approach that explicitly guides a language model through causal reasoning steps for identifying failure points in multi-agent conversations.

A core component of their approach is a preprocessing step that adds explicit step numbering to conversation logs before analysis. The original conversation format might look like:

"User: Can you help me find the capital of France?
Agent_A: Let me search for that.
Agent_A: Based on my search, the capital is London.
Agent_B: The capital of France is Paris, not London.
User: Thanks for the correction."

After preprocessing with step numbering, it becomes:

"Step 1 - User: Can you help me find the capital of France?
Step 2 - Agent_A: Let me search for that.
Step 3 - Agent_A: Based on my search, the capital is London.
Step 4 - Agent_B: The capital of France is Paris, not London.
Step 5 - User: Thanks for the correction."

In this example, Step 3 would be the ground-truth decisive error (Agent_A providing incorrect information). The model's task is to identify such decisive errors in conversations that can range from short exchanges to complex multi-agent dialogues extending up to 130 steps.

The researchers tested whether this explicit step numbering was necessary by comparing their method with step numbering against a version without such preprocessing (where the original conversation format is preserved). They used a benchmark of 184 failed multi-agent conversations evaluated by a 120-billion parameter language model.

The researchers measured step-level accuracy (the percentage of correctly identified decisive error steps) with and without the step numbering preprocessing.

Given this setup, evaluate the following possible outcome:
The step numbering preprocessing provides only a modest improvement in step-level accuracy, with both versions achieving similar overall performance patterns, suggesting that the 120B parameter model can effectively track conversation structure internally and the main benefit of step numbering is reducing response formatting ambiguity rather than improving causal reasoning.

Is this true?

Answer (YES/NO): NO